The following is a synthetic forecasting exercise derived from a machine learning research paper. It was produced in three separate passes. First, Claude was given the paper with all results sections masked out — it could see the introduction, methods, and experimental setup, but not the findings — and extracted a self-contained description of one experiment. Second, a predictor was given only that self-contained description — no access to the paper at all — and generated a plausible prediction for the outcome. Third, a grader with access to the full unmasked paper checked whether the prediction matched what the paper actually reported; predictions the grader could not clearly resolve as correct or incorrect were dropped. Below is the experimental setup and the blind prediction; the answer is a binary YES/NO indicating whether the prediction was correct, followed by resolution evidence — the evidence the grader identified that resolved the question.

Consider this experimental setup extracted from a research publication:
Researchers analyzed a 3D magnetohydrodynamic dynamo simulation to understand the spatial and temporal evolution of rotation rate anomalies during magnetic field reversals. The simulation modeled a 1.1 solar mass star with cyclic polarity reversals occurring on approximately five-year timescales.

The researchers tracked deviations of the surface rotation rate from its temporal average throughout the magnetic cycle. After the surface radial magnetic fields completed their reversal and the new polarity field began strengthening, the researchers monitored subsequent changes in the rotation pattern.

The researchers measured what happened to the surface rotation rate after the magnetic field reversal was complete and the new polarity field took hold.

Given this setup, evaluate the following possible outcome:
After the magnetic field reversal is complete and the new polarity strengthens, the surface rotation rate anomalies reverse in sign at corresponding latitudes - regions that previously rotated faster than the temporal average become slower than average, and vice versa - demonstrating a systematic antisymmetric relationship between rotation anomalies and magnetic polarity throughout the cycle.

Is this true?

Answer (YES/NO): NO